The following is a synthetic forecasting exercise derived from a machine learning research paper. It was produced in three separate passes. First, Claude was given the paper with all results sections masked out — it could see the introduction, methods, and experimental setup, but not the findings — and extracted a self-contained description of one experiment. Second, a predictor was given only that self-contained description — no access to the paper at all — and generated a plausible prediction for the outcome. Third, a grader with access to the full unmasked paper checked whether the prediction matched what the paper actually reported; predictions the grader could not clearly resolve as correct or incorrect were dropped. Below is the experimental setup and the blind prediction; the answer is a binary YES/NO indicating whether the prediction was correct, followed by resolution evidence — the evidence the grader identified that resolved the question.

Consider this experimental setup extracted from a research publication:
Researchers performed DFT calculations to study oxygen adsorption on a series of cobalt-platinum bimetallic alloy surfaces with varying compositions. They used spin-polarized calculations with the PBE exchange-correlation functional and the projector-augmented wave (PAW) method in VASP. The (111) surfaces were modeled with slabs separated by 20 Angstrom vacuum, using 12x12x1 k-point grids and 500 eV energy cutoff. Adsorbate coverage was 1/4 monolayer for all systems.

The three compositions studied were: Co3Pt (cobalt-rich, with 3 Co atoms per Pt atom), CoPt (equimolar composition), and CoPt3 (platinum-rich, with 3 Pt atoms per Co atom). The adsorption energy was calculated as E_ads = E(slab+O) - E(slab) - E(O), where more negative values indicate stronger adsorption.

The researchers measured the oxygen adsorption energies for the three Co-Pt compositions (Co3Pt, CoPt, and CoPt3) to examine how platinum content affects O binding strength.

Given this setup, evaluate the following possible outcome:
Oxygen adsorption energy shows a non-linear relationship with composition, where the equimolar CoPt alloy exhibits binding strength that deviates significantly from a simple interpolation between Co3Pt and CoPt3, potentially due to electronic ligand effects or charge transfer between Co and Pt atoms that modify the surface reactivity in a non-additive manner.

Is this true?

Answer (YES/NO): NO